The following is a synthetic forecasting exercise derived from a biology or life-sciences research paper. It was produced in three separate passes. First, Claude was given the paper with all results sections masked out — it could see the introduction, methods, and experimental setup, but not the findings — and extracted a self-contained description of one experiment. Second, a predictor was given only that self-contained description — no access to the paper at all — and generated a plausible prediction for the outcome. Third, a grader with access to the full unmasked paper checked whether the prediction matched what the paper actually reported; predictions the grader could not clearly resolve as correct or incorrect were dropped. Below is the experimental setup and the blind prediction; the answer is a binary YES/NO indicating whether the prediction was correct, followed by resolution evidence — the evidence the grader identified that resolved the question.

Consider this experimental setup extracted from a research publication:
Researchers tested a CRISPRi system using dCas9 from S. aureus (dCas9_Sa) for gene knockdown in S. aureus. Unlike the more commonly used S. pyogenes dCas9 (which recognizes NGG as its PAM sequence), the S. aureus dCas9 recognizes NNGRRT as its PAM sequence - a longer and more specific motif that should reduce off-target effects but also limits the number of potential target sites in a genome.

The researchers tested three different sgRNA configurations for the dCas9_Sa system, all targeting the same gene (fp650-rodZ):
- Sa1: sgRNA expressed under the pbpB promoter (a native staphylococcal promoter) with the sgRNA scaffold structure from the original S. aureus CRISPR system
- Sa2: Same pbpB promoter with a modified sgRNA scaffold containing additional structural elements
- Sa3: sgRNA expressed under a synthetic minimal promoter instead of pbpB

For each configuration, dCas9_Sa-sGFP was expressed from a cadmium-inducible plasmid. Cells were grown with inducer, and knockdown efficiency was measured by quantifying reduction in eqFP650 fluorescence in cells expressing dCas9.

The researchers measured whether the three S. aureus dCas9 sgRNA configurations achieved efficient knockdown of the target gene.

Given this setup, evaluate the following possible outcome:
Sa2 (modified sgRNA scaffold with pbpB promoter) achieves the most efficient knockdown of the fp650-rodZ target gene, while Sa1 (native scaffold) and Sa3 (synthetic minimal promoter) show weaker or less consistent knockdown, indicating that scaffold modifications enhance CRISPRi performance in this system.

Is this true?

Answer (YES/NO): NO